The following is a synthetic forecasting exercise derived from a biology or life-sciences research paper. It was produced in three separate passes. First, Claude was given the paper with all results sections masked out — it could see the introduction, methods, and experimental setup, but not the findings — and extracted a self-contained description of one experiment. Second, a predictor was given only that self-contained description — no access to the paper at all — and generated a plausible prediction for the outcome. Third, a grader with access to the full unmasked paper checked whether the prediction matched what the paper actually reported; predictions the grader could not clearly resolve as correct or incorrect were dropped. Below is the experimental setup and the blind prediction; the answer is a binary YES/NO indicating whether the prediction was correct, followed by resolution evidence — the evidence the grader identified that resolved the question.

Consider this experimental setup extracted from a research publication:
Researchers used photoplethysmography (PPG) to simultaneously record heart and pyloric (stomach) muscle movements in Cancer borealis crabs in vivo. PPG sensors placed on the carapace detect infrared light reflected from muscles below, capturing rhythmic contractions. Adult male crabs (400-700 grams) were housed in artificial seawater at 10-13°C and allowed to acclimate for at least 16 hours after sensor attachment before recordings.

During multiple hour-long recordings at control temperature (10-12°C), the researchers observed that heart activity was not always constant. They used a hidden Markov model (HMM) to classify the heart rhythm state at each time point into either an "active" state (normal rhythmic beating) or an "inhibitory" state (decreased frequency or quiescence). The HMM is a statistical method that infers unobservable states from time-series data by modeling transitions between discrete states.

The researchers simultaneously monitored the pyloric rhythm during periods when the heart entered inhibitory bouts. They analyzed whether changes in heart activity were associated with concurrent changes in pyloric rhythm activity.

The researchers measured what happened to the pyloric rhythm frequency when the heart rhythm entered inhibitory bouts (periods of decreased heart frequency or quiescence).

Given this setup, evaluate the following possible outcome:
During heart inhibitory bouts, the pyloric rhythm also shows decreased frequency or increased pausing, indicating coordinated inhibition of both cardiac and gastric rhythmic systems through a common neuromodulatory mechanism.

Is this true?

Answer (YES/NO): NO